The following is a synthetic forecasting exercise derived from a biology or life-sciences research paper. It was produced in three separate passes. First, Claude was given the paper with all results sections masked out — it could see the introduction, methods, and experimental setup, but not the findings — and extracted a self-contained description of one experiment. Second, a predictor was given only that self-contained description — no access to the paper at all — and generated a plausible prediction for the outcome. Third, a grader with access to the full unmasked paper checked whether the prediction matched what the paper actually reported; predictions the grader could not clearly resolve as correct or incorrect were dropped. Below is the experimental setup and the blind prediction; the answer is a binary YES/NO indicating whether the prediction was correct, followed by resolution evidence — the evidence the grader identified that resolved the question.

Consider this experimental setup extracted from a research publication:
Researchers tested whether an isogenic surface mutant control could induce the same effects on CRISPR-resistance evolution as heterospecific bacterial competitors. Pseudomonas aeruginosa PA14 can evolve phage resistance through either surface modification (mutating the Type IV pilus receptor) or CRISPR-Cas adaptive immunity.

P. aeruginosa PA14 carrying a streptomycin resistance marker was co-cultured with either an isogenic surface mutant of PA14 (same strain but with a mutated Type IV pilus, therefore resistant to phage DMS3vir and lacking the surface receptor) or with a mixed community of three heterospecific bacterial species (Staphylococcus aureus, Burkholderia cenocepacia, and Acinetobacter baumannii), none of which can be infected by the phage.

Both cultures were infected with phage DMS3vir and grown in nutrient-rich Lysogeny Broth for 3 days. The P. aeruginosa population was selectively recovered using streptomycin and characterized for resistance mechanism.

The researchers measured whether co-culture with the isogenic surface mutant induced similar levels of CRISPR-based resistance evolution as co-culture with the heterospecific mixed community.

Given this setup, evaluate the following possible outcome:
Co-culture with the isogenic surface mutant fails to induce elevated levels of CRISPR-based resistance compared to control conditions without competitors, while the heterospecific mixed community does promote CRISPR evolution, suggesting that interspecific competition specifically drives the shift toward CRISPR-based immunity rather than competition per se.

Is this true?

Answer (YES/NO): YES